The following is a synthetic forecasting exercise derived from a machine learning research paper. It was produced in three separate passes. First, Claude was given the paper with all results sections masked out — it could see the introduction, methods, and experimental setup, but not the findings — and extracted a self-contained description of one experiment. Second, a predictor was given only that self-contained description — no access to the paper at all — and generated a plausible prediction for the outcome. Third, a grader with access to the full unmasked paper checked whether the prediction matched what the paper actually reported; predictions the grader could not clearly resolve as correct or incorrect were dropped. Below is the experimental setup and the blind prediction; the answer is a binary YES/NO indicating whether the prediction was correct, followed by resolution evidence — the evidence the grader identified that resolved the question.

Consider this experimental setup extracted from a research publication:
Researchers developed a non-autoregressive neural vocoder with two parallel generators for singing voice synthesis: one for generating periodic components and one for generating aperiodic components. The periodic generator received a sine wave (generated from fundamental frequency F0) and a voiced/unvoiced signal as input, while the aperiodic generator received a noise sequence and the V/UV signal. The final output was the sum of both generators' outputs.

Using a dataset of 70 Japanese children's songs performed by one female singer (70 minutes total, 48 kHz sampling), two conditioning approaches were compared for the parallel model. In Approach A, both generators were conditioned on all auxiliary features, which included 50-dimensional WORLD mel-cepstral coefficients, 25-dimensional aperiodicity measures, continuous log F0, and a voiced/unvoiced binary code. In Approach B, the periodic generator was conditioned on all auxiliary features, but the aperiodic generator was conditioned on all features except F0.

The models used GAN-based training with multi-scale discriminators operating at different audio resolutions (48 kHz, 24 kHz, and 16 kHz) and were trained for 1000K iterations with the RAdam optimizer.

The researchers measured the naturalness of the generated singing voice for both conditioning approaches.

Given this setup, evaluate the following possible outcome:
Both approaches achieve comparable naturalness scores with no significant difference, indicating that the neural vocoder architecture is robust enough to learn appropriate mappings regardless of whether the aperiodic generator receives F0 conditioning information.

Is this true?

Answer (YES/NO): NO